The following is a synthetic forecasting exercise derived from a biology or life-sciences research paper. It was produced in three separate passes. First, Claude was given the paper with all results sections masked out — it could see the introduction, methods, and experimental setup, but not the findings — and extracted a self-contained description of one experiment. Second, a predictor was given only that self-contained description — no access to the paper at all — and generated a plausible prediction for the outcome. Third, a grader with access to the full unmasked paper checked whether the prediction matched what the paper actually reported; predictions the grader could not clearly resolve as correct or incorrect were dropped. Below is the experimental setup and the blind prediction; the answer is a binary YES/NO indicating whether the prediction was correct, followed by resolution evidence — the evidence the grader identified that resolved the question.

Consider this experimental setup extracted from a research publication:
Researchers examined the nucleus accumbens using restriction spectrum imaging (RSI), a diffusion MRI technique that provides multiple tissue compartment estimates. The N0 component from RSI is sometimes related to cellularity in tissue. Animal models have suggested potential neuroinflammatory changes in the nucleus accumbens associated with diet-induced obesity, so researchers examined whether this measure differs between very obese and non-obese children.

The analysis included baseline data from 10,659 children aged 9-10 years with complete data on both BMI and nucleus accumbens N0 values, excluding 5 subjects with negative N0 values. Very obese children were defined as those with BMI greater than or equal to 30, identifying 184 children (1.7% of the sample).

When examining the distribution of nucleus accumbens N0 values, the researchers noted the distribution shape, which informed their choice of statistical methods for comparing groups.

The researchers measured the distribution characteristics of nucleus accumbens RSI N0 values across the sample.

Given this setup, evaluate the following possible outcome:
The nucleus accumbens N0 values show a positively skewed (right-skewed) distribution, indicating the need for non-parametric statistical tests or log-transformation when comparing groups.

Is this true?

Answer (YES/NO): NO